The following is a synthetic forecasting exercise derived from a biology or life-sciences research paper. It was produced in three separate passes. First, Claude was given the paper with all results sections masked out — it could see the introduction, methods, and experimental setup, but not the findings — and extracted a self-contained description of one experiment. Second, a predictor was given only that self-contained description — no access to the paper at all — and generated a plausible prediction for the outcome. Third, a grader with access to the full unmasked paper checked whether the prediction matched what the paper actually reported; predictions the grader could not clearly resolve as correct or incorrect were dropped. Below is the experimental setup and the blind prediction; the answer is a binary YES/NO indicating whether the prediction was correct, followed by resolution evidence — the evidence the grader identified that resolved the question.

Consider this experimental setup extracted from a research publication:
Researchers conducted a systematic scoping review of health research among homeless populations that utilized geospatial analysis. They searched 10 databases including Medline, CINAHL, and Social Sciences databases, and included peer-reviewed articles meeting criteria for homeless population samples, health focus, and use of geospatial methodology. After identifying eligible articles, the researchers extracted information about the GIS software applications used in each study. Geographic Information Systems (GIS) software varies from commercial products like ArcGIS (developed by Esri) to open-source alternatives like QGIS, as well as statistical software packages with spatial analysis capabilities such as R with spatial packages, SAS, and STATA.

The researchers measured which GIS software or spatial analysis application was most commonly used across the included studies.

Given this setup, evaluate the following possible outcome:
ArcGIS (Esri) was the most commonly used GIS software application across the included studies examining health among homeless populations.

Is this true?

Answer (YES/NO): YES